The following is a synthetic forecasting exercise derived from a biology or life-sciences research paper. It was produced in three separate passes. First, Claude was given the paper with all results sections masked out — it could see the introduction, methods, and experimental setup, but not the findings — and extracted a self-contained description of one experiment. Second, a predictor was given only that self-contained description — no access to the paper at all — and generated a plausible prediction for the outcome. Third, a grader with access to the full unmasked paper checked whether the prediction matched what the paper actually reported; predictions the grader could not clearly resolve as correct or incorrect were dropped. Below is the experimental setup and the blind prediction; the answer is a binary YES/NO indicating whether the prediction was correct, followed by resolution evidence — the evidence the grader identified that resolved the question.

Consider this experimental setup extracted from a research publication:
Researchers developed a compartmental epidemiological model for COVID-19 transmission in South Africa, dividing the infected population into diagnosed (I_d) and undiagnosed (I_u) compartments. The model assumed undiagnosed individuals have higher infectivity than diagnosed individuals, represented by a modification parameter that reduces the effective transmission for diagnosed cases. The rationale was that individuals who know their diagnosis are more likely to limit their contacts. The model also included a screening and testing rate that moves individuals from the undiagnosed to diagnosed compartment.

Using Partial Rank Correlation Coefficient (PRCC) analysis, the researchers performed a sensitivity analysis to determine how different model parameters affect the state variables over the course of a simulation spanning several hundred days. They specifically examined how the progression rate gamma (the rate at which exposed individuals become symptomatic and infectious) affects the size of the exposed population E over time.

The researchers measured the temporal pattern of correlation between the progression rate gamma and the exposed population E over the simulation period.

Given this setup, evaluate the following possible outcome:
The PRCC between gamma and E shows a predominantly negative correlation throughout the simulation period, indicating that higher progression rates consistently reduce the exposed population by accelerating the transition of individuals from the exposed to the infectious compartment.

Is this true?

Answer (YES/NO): NO